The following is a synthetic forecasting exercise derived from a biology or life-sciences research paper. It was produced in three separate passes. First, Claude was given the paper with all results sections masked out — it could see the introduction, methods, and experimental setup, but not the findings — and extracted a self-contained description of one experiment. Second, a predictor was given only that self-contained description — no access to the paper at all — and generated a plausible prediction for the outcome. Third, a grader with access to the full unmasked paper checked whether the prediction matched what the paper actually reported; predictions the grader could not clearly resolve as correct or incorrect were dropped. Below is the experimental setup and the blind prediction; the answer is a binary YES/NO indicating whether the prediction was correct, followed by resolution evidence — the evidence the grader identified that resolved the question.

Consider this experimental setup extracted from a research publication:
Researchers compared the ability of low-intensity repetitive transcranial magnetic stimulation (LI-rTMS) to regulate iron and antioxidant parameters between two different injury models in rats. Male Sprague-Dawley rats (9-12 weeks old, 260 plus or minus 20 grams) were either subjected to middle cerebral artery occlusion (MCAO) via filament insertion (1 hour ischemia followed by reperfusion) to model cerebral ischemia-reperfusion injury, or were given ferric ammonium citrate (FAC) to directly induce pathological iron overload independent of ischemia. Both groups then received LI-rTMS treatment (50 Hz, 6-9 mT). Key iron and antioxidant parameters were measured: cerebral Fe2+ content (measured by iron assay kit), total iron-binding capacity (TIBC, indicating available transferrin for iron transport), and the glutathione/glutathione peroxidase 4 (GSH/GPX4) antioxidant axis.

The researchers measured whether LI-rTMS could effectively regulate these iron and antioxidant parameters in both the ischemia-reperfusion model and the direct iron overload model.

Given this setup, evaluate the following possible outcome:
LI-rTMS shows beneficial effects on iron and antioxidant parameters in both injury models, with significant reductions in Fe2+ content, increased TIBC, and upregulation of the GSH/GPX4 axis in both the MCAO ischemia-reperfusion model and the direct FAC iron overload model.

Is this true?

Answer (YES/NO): NO